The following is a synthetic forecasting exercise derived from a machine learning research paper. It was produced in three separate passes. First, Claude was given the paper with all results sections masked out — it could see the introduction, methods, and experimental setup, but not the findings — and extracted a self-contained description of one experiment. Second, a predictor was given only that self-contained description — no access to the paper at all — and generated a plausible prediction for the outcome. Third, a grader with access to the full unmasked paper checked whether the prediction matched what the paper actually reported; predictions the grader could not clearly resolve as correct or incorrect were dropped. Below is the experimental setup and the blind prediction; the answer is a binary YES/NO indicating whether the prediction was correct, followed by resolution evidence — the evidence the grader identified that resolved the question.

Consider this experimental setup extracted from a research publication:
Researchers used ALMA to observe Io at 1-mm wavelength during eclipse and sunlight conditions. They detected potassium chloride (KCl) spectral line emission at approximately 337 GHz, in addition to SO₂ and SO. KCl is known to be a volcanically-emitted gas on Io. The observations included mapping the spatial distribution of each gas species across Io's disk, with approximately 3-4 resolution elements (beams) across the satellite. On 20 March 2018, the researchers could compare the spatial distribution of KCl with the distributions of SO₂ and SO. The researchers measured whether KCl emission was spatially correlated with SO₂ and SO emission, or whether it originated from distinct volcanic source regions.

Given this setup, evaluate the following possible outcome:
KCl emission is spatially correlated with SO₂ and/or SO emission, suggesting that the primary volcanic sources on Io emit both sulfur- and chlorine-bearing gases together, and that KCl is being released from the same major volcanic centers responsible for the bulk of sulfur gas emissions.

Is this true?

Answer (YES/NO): NO